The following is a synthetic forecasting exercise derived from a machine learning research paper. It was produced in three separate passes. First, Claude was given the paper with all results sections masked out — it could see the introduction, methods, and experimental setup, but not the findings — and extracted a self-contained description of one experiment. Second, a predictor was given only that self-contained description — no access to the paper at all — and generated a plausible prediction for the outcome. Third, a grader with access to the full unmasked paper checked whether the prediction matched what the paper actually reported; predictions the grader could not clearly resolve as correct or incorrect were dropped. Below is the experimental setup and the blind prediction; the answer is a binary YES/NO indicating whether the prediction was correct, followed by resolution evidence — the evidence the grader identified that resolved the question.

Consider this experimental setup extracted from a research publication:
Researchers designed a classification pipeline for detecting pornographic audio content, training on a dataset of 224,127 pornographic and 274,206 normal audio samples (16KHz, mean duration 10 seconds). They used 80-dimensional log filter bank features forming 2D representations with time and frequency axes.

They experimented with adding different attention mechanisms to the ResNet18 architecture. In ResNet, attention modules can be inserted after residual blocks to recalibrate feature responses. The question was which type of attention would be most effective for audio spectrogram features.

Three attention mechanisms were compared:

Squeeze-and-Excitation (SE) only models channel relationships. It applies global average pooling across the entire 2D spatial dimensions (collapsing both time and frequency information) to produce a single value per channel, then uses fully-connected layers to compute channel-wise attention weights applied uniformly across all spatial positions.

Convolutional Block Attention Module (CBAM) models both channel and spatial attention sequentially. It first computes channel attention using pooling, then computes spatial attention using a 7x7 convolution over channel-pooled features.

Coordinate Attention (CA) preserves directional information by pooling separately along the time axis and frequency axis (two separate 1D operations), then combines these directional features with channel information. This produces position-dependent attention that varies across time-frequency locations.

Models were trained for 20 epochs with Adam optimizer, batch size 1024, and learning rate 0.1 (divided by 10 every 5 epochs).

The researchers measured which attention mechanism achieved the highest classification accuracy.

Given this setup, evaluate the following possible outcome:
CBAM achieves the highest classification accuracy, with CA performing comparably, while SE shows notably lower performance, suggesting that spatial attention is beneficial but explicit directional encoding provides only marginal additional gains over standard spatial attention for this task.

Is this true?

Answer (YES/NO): NO